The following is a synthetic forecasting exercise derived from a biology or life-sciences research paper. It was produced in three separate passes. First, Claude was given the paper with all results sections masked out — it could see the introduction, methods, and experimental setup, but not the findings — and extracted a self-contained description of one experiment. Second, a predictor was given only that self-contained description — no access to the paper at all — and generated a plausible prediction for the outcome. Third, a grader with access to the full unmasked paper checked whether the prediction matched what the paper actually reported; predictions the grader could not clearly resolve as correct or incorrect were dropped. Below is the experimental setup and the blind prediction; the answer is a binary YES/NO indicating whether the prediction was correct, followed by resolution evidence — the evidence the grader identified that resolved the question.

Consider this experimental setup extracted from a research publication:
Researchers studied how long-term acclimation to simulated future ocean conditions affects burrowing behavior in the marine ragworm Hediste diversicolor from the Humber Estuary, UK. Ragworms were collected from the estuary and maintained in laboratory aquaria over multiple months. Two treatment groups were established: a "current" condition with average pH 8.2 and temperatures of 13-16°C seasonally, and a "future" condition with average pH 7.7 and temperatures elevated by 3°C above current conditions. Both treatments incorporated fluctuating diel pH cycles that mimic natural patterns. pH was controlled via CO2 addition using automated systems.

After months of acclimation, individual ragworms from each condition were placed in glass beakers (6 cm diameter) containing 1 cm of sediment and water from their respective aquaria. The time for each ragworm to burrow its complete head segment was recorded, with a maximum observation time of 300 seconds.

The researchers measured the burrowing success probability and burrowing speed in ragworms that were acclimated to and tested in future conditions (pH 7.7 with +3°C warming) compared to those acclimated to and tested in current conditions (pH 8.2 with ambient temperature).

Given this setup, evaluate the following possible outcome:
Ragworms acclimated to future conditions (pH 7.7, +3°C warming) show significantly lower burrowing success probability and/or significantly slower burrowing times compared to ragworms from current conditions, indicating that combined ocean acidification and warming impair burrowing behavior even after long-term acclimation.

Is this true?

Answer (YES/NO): NO